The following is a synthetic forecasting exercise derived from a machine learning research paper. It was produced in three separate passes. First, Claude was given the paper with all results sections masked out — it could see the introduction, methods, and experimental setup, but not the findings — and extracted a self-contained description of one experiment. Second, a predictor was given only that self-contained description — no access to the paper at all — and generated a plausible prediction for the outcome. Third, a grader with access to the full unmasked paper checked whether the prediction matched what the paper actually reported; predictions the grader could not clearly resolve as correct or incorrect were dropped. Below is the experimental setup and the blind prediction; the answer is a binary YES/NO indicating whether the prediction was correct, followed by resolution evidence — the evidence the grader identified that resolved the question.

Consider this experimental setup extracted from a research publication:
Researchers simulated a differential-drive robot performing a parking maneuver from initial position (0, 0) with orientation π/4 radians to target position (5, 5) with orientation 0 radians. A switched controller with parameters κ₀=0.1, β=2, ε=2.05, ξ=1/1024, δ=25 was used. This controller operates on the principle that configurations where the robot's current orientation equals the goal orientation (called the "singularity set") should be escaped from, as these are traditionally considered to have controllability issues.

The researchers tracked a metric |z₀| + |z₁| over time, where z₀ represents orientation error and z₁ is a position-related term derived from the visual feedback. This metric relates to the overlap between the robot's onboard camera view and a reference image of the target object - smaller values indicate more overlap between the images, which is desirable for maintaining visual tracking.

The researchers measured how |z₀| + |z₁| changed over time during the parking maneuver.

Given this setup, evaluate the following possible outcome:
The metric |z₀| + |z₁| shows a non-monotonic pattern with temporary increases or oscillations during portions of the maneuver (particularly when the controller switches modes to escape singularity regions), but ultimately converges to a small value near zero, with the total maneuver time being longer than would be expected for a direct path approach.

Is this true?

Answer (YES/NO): YES